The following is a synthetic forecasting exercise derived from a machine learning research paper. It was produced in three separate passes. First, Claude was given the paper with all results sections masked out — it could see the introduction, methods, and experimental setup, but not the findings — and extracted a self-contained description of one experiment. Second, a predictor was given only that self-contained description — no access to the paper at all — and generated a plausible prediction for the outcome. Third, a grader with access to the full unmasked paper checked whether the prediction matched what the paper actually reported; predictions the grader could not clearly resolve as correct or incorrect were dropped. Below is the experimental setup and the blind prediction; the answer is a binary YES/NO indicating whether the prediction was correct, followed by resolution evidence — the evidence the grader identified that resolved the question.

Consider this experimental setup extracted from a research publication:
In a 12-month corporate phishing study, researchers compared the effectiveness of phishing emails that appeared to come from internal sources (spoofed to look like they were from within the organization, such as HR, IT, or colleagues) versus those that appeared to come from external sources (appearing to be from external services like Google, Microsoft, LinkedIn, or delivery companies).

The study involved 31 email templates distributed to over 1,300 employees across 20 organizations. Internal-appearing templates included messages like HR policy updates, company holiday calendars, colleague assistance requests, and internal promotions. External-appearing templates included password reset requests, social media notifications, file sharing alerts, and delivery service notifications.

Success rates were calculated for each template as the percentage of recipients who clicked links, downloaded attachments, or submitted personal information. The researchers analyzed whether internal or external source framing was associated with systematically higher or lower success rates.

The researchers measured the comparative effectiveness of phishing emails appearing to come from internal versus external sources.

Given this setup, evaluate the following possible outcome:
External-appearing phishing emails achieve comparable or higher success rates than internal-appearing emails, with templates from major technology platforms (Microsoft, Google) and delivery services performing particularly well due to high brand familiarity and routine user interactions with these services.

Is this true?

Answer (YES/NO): NO